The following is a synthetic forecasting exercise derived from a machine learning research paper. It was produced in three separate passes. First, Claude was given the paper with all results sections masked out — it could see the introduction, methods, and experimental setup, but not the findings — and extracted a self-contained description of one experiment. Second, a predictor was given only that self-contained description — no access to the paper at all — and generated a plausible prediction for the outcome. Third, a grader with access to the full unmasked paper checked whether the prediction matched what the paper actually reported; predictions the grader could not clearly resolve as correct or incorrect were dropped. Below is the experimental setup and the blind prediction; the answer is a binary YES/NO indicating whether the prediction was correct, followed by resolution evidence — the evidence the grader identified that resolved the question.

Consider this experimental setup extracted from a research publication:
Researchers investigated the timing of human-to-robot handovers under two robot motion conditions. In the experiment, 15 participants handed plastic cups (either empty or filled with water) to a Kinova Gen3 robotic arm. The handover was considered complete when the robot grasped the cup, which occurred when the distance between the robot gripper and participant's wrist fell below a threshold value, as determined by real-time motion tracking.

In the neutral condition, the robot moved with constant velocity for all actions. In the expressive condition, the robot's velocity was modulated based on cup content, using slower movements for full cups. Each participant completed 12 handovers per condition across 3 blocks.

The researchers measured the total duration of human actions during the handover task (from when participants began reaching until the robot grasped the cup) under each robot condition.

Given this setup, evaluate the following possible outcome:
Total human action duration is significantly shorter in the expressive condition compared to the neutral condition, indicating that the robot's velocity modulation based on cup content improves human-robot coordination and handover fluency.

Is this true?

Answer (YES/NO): YES